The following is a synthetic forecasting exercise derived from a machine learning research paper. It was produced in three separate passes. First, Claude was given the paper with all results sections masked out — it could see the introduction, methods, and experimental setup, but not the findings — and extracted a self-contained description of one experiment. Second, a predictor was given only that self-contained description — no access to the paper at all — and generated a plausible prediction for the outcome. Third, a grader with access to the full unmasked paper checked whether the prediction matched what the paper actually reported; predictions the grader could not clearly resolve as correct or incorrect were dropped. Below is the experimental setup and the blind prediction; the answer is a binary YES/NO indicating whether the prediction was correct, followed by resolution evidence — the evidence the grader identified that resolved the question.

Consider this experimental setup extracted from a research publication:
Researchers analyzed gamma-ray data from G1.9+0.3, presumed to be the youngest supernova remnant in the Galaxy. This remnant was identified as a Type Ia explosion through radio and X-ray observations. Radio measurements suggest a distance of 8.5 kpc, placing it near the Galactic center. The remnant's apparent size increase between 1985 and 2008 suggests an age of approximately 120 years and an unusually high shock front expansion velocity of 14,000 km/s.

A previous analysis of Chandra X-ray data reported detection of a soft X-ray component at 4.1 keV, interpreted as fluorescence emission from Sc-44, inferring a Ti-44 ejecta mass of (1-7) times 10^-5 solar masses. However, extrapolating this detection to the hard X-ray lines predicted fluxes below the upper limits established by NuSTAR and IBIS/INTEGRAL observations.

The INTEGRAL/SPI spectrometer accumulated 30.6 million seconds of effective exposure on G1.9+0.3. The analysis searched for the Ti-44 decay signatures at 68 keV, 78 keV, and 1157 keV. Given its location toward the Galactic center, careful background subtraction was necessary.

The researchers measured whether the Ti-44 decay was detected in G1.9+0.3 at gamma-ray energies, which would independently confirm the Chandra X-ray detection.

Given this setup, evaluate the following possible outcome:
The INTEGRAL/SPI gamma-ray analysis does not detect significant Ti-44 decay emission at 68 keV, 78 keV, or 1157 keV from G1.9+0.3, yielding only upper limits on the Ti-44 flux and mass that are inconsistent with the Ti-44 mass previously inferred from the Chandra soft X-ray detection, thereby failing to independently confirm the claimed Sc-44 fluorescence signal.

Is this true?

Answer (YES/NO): YES